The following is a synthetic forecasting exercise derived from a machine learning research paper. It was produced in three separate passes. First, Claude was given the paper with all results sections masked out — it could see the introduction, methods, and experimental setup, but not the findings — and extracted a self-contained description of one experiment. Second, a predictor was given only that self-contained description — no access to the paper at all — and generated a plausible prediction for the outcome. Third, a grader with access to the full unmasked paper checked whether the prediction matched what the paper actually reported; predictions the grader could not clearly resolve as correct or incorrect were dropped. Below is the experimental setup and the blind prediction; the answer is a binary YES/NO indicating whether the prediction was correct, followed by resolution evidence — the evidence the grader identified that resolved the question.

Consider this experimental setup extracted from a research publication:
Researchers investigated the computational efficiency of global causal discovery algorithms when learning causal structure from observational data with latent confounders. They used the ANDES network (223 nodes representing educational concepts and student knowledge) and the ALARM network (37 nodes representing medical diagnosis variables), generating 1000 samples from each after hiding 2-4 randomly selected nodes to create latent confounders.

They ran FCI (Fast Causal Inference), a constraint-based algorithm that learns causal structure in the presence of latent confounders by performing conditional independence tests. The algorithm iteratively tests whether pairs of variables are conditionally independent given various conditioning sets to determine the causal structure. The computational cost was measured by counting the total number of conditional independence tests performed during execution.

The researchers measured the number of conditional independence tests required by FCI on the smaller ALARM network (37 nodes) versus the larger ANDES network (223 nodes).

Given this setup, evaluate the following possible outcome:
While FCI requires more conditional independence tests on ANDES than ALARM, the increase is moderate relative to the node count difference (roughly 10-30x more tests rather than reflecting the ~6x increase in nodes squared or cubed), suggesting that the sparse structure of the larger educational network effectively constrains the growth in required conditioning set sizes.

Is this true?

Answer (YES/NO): NO